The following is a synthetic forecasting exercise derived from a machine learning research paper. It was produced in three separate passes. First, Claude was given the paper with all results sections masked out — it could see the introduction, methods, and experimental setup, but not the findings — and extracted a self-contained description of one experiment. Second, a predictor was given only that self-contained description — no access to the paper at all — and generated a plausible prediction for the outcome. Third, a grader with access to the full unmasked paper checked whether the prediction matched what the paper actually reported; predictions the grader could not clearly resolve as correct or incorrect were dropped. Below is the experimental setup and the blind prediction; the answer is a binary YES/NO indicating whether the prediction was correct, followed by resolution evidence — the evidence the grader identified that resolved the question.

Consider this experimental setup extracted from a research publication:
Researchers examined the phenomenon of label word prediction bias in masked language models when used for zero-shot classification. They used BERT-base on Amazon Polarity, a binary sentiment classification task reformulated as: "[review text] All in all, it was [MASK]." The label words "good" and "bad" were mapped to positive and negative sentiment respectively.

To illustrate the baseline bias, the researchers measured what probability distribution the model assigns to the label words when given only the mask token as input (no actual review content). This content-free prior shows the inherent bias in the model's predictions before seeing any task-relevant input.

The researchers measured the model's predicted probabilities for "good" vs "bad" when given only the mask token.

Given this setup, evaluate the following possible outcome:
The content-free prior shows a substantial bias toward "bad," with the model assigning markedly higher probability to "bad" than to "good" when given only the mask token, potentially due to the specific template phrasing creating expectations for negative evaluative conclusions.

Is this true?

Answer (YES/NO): NO